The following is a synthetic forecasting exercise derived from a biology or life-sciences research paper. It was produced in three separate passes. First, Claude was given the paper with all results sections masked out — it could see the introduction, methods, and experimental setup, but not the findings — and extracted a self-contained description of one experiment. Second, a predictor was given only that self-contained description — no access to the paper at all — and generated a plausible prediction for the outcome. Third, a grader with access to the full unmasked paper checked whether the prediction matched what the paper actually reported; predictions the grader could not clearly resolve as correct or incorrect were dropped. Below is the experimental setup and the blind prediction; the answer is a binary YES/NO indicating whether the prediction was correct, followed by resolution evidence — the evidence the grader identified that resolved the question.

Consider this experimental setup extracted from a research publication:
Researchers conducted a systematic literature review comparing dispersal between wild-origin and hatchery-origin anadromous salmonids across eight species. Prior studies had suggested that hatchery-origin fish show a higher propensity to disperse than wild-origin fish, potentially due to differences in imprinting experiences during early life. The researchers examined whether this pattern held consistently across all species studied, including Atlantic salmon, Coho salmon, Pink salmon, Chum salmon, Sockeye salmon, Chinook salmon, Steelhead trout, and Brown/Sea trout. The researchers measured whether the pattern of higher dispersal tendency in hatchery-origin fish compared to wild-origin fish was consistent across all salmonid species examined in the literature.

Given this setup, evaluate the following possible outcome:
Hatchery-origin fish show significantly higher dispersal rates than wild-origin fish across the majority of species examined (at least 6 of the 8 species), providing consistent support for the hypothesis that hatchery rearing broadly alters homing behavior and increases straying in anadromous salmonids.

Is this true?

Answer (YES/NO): NO